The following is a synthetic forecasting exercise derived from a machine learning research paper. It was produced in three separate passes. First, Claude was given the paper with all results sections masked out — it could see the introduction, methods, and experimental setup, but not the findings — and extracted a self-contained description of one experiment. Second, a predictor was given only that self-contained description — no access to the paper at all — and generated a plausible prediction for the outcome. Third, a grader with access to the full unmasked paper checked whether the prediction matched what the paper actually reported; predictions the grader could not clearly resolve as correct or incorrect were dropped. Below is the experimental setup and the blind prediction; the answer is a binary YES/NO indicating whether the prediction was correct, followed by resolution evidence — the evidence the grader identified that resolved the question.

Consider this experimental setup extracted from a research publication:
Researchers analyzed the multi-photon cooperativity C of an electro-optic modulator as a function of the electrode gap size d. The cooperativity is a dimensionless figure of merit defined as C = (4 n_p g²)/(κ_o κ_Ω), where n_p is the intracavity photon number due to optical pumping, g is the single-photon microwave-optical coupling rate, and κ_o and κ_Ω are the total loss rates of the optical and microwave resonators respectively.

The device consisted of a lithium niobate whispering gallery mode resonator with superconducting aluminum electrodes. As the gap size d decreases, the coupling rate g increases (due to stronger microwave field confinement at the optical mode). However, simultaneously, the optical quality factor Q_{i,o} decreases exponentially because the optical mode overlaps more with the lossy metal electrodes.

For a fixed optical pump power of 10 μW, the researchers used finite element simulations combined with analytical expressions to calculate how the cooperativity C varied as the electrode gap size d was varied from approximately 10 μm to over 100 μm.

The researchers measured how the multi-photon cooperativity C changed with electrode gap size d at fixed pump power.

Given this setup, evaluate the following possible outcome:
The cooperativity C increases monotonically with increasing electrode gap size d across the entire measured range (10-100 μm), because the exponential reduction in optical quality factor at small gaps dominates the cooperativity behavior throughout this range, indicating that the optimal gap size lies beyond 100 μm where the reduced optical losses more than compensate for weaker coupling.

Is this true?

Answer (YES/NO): NO